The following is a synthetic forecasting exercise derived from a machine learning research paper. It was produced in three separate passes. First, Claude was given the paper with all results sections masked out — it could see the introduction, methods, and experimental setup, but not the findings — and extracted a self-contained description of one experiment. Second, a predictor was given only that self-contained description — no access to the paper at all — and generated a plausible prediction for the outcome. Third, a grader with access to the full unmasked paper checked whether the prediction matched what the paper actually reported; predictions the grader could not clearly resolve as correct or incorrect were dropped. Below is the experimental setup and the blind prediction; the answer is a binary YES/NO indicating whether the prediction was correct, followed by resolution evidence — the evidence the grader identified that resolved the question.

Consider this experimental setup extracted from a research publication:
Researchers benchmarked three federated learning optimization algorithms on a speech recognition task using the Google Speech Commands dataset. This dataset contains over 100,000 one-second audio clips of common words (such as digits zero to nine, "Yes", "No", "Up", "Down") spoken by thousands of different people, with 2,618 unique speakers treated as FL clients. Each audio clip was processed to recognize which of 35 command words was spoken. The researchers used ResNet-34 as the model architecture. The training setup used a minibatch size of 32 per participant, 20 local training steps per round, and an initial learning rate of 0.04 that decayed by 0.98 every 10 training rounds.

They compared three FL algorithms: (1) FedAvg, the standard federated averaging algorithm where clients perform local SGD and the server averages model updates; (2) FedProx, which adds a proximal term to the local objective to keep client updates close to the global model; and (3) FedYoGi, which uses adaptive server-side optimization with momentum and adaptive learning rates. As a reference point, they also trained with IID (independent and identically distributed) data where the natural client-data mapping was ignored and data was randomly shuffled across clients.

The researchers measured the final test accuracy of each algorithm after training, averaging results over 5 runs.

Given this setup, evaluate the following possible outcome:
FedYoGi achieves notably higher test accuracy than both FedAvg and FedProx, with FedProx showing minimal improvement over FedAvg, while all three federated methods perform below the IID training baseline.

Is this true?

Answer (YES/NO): NO